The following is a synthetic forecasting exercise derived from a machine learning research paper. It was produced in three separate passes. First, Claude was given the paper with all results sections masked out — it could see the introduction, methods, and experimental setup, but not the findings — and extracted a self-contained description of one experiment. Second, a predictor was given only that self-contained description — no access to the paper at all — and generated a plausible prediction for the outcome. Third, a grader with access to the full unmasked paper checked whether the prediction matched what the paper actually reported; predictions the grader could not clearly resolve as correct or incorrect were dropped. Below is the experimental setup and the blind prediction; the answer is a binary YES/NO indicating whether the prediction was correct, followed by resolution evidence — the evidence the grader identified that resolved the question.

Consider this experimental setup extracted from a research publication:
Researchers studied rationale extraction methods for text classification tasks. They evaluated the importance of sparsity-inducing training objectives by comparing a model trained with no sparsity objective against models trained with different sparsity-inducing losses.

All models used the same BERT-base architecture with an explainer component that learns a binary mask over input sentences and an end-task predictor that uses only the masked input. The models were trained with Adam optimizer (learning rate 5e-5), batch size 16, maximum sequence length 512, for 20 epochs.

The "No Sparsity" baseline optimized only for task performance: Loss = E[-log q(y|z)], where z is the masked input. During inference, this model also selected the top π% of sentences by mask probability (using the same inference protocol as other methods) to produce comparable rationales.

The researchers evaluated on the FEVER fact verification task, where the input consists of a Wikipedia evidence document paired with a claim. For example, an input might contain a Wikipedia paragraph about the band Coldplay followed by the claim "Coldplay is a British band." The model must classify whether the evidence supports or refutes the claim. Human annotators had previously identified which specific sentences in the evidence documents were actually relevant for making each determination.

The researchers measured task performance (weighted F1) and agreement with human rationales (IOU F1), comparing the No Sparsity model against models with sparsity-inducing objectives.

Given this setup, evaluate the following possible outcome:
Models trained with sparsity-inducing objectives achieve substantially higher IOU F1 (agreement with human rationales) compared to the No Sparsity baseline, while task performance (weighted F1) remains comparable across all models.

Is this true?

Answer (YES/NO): NO